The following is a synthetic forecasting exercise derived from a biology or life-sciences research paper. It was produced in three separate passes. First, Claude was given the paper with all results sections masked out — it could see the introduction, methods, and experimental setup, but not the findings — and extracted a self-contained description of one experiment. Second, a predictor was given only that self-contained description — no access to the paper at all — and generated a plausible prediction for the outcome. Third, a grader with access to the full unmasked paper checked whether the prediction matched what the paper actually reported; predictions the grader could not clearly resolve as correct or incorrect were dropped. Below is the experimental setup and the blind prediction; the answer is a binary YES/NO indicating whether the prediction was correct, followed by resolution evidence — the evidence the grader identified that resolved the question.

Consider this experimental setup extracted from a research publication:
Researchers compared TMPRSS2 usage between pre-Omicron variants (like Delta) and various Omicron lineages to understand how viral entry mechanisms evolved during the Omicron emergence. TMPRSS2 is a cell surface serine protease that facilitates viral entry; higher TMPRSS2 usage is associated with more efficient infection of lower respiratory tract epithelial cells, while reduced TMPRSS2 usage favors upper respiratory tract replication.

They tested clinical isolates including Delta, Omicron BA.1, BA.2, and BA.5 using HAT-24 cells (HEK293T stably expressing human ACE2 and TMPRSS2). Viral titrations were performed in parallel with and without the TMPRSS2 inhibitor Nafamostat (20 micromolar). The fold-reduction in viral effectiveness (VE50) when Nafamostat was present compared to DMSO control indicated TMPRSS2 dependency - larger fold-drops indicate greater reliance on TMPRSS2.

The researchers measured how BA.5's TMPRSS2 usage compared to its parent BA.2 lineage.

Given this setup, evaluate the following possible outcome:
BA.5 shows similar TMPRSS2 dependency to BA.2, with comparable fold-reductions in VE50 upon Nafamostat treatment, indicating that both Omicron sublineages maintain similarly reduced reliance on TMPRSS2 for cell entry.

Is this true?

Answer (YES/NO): NO